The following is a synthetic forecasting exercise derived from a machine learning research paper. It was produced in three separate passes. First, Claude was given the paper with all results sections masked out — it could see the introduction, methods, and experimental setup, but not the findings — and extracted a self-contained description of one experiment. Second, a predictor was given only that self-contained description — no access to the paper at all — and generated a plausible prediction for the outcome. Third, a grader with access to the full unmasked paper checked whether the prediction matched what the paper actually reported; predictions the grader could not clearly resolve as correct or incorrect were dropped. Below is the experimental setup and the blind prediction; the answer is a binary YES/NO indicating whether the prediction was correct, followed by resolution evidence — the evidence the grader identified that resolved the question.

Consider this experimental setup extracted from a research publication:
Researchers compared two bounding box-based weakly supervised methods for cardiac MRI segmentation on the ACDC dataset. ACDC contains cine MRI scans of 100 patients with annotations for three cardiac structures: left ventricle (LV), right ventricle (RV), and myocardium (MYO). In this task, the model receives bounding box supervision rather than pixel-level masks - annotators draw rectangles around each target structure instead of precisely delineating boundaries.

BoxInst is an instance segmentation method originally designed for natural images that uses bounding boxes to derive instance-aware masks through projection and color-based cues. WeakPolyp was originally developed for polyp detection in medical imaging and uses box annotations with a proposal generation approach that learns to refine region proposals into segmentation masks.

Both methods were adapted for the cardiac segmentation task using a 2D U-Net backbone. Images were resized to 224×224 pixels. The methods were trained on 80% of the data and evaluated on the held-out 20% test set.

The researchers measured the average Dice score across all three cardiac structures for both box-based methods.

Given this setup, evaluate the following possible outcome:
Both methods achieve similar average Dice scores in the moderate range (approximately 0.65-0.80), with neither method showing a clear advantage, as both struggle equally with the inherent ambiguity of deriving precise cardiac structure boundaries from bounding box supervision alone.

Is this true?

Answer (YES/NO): NO